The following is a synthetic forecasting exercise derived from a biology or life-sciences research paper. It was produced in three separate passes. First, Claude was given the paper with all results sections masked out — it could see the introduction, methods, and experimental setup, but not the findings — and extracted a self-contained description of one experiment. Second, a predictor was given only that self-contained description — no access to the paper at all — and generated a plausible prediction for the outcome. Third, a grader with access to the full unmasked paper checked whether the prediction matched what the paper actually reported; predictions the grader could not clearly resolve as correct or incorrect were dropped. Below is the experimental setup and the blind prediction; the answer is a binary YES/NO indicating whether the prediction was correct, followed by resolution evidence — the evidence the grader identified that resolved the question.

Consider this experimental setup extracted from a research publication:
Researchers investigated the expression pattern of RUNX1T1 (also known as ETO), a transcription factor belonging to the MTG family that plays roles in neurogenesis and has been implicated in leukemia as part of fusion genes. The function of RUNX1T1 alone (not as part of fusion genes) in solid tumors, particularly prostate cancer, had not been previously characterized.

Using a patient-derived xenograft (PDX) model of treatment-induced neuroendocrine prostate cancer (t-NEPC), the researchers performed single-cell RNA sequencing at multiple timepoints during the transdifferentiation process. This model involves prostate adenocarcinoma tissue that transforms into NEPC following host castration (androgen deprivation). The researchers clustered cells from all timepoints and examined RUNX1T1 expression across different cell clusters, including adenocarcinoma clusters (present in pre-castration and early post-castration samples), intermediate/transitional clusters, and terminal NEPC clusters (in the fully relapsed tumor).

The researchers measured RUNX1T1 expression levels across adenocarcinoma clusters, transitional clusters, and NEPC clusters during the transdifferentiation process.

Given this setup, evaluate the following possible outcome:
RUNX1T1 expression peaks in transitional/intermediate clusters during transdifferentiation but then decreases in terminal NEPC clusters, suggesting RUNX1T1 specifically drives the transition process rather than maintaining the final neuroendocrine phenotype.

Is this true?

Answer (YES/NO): NO